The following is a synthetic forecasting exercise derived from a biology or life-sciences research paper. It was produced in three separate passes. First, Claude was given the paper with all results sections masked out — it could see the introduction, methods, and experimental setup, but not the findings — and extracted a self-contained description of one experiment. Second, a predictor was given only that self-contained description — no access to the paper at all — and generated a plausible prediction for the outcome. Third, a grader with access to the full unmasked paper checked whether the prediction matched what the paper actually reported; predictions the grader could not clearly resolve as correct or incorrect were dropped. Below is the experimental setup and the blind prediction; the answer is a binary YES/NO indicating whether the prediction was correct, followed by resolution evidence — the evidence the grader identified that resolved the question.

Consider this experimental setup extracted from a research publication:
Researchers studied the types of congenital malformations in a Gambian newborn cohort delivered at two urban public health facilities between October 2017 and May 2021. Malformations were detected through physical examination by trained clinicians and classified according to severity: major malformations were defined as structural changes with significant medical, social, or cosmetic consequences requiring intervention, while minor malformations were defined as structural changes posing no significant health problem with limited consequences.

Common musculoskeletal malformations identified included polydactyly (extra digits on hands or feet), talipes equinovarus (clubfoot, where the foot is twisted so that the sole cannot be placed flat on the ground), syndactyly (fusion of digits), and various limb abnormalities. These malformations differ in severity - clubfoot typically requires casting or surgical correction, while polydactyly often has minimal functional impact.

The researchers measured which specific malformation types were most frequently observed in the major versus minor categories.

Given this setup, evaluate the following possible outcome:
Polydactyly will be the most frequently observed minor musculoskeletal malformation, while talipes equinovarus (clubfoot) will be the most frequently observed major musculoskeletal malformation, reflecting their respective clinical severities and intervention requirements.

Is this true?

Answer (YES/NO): YES